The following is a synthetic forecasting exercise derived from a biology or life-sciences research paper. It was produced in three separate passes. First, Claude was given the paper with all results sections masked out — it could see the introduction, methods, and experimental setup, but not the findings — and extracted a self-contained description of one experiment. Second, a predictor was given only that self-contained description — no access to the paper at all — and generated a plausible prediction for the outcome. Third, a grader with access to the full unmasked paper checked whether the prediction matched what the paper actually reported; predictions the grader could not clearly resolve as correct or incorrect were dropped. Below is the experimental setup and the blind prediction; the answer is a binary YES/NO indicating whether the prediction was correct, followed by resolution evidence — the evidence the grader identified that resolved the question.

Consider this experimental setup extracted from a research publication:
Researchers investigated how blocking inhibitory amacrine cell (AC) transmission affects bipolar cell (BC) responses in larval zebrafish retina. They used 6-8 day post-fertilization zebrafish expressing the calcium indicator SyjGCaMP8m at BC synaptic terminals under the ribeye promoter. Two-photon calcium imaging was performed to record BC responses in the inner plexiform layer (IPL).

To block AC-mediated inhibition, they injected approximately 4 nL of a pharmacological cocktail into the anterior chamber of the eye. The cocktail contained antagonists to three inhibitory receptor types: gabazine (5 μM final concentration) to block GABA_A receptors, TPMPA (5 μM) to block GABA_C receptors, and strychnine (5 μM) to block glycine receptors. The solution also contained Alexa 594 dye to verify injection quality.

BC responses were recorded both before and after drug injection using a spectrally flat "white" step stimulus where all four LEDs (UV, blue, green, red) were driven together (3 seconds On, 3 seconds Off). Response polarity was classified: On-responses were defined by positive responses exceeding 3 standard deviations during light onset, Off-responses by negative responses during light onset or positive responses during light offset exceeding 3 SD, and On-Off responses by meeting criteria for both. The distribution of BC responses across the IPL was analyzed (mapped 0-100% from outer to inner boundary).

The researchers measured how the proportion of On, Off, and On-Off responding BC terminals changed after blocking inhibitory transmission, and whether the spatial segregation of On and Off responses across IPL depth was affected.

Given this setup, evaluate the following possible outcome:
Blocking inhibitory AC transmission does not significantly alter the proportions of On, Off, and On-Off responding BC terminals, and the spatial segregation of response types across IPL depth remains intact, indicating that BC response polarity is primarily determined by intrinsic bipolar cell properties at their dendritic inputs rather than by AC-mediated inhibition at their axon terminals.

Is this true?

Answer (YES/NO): NO